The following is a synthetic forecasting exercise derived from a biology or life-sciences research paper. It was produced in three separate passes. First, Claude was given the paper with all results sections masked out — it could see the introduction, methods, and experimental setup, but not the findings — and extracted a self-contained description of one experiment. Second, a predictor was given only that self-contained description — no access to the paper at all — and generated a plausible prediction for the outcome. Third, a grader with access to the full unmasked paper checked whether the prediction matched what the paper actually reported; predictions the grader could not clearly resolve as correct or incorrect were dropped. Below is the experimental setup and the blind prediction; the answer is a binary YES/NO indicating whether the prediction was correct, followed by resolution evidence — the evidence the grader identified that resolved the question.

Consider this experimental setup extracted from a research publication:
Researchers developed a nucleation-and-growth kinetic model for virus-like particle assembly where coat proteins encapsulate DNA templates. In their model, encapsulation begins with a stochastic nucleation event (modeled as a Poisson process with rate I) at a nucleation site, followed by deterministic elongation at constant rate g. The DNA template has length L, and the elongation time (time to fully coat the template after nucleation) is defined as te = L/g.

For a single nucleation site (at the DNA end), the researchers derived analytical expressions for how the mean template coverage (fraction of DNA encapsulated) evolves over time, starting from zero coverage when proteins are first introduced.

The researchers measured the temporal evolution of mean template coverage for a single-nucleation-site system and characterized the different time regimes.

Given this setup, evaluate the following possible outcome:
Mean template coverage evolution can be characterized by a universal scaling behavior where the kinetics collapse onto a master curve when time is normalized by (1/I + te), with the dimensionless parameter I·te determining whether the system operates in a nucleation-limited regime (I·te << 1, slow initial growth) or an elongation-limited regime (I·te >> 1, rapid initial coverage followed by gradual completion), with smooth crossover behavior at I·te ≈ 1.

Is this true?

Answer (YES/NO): NO